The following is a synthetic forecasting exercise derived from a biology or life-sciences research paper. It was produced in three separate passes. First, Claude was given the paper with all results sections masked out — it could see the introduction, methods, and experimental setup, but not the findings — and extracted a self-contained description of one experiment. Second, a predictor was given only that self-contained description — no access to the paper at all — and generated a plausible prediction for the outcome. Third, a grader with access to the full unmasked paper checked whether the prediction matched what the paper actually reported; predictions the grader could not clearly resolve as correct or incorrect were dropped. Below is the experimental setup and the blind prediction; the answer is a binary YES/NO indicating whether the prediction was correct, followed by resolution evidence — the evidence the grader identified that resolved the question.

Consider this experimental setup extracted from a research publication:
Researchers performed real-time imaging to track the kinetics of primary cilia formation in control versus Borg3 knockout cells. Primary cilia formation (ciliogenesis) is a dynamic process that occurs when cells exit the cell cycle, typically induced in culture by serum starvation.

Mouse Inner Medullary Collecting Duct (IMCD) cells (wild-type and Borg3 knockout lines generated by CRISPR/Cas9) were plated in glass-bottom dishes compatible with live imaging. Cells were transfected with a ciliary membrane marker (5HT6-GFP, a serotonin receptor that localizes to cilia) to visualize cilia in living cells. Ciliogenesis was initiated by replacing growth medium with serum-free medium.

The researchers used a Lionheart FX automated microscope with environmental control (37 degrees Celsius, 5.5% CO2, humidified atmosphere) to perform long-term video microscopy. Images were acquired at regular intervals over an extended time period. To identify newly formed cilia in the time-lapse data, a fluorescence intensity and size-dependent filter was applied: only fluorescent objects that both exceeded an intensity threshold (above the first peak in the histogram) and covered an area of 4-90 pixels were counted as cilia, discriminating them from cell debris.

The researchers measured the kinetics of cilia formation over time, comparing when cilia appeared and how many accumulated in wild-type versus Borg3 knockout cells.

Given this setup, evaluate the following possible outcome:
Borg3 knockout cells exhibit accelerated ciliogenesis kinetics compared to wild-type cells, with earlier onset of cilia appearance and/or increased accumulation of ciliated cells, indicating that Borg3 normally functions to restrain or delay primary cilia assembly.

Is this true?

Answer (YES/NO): NO